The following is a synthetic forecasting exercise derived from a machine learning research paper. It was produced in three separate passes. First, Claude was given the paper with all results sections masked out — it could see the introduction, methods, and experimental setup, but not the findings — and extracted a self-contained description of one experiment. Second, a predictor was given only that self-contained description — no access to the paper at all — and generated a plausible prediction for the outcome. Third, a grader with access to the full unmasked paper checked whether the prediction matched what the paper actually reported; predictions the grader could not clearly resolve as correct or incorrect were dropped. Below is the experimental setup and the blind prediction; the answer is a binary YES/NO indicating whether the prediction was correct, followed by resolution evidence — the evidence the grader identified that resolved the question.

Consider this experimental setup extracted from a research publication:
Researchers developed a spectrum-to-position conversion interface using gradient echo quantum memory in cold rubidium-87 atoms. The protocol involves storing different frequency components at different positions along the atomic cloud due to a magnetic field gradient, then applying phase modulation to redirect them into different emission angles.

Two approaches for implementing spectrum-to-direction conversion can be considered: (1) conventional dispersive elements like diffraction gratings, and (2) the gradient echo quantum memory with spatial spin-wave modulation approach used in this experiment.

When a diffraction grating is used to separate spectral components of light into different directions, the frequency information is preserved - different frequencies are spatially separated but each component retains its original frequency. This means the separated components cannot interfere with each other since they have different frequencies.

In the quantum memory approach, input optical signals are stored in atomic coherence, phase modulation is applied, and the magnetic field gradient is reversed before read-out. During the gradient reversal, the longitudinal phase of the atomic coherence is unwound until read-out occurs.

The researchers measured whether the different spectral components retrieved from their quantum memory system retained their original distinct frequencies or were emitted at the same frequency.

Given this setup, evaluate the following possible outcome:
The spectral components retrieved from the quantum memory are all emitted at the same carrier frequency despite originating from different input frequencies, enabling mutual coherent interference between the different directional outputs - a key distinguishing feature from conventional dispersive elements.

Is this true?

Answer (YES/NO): YES